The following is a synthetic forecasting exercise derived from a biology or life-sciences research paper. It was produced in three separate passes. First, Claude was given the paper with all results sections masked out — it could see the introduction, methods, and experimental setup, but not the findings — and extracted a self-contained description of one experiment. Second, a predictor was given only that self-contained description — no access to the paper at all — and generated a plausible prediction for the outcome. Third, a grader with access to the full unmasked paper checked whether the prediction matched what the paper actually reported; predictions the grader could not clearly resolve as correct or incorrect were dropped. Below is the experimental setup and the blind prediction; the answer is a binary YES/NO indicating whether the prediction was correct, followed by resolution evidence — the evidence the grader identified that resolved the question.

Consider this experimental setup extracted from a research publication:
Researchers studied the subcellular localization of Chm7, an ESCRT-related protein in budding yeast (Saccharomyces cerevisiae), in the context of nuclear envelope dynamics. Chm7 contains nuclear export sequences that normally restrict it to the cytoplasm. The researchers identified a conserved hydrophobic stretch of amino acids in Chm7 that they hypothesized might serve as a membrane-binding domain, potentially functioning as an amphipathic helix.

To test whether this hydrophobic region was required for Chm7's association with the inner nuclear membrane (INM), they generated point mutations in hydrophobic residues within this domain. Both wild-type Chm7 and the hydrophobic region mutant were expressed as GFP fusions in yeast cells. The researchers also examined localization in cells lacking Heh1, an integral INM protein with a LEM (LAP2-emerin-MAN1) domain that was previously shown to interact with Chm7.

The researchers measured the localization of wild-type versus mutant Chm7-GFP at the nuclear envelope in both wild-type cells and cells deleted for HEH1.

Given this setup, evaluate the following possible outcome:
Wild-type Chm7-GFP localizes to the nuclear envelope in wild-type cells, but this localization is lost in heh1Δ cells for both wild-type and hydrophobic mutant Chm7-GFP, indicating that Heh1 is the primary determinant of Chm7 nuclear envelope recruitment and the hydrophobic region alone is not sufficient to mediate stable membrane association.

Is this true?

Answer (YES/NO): NO